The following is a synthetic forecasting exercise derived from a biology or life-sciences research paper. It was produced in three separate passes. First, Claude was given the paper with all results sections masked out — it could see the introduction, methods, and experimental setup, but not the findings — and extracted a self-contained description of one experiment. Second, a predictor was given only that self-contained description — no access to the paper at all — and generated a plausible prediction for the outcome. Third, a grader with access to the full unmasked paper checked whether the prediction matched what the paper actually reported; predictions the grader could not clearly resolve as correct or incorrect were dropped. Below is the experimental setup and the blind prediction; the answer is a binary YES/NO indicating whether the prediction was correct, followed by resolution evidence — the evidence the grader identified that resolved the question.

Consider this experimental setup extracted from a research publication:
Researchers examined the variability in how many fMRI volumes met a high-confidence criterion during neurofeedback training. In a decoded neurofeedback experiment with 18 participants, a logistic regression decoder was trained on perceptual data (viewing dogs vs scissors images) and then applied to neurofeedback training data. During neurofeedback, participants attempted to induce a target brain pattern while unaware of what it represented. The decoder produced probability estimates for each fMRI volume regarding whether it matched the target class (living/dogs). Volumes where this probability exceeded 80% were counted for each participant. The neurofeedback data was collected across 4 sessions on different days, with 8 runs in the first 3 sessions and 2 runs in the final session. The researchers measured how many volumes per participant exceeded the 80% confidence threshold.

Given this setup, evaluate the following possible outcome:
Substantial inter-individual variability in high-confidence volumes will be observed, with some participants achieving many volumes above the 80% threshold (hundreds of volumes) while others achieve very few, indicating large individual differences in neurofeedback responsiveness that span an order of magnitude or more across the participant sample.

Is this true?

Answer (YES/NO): NO